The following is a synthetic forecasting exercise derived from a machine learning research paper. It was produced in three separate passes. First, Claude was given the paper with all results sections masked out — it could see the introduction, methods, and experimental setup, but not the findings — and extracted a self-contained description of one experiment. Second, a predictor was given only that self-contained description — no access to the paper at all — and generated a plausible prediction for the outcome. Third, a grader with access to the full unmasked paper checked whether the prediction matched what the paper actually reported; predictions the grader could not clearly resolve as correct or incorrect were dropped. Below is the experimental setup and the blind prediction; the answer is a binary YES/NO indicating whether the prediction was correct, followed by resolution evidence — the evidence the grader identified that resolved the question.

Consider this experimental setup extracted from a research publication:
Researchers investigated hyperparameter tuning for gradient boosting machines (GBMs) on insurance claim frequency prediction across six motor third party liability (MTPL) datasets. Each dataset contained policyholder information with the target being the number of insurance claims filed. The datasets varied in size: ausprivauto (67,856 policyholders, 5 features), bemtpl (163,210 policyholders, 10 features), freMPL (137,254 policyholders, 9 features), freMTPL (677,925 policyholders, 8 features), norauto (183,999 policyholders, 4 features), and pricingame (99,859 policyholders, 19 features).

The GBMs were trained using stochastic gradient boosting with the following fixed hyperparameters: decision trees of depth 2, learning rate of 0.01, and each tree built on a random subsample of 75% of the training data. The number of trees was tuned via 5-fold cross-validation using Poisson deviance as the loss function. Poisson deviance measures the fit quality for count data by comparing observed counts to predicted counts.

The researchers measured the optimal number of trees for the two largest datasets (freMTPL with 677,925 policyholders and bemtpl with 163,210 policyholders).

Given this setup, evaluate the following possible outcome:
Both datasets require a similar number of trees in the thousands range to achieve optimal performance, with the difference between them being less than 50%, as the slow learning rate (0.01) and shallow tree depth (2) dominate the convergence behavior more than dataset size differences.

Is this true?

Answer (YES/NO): YES